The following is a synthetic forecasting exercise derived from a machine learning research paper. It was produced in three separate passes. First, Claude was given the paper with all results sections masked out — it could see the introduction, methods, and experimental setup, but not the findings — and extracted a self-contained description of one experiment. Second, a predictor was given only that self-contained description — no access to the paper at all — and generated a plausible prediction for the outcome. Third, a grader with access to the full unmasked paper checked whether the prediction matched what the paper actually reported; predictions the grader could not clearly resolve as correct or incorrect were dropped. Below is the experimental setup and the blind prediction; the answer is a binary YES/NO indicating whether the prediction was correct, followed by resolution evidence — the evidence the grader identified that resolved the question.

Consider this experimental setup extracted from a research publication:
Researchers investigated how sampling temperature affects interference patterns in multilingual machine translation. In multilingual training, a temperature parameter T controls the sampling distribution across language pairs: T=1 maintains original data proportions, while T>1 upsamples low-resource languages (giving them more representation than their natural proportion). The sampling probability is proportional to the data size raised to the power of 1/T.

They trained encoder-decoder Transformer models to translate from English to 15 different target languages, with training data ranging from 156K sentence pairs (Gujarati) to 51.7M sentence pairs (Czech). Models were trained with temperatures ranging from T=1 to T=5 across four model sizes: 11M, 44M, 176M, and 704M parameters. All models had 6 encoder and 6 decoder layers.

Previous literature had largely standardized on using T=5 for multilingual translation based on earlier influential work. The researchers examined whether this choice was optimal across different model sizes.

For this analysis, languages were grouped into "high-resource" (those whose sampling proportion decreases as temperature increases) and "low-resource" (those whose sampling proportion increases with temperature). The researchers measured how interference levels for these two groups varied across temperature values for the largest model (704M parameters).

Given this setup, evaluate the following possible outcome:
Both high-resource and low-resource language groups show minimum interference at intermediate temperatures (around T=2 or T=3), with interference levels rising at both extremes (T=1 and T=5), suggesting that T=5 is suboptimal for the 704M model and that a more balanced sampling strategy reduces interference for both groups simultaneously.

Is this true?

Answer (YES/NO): NO